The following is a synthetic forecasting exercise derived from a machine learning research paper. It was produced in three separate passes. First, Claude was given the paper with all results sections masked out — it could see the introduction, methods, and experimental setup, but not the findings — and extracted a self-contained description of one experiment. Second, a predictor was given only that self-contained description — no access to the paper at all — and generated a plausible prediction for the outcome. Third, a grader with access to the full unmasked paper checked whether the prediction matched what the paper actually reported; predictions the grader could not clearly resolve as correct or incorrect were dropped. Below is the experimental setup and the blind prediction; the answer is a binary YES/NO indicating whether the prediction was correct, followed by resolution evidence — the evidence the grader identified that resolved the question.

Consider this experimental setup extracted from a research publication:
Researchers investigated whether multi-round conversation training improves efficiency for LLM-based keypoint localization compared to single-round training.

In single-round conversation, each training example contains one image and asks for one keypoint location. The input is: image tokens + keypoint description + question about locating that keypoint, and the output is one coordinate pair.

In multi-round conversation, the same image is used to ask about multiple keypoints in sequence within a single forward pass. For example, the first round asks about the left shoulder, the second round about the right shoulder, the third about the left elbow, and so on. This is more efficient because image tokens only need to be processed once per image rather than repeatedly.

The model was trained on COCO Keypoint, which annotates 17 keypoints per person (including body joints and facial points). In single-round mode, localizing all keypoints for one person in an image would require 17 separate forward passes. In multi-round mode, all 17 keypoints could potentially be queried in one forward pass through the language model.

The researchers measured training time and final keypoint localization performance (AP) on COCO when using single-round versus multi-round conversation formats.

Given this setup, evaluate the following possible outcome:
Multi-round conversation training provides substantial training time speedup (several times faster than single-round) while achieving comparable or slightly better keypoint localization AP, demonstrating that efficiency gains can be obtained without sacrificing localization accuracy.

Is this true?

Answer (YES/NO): NO